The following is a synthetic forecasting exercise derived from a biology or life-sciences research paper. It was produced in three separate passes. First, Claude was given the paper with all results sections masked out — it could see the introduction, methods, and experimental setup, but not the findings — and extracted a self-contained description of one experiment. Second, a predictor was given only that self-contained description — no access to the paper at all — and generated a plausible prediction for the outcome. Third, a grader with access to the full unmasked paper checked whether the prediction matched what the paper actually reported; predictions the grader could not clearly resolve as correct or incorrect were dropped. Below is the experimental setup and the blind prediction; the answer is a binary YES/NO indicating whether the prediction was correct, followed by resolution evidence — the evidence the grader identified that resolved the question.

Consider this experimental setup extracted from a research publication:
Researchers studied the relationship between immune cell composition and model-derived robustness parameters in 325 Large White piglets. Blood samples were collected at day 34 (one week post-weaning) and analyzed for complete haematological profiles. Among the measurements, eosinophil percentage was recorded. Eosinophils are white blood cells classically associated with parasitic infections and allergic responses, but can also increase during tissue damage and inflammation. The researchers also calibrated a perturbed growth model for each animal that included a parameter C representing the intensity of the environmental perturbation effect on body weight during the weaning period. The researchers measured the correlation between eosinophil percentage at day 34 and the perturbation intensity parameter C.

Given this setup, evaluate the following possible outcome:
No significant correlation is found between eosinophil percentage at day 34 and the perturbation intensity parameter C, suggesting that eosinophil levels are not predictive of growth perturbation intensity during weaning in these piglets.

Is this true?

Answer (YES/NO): YES